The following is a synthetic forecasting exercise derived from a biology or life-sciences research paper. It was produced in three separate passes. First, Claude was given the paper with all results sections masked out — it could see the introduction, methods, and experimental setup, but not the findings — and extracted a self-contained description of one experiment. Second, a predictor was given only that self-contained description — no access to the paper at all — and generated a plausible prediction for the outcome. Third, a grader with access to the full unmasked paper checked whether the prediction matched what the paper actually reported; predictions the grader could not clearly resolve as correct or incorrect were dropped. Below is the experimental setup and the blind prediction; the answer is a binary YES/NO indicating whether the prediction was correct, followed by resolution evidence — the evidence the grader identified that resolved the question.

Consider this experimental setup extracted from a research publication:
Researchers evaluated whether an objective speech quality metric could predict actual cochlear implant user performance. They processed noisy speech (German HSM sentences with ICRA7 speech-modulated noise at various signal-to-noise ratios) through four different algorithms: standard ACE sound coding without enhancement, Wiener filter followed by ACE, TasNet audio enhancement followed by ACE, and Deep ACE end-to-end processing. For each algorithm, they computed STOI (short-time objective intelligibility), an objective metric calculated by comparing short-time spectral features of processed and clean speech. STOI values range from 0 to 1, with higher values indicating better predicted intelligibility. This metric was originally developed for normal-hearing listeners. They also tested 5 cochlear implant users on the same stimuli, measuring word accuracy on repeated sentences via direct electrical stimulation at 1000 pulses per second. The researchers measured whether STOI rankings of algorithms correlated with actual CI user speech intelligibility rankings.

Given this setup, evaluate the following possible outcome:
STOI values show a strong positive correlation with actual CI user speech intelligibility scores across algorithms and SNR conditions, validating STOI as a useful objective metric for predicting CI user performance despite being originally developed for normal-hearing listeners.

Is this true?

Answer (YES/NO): NO